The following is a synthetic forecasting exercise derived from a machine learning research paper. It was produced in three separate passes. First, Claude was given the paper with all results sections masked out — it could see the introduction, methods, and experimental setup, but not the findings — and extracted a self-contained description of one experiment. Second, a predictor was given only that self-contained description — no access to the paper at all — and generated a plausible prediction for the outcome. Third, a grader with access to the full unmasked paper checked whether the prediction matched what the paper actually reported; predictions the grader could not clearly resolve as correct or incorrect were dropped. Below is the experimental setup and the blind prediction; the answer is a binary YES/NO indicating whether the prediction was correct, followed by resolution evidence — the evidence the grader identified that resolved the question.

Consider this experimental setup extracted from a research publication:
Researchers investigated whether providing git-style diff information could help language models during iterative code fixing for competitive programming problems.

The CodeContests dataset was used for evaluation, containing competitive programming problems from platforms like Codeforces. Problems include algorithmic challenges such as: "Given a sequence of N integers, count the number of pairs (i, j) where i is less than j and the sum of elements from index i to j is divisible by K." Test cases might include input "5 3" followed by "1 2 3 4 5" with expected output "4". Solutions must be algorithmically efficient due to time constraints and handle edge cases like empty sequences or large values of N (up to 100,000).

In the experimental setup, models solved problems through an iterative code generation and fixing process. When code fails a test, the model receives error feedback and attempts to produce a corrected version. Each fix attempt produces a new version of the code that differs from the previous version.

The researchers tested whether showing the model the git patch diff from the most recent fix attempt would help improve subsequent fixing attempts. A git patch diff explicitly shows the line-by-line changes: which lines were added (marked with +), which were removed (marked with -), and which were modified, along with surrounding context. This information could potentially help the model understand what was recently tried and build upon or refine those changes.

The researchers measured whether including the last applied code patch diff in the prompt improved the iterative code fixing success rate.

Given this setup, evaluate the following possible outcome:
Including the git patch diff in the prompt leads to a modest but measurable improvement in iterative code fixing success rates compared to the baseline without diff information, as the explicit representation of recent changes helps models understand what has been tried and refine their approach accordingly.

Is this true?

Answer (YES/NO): NO